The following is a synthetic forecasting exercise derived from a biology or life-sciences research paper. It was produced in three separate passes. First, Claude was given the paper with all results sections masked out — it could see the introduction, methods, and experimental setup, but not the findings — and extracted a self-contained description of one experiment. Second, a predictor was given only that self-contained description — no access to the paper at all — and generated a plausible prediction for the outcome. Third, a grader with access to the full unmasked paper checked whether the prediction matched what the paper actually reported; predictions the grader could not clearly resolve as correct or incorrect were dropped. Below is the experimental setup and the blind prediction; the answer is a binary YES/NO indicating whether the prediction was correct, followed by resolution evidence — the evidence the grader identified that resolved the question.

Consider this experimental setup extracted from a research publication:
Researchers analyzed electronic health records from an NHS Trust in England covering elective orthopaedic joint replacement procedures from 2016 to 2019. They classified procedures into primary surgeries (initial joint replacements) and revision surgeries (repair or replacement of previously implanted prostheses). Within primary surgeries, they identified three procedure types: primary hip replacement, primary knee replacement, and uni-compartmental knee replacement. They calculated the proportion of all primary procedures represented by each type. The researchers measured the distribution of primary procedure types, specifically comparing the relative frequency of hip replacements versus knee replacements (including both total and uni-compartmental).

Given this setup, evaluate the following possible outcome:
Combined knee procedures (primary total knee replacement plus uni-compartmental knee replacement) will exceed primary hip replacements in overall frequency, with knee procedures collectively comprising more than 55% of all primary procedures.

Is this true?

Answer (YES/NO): NO